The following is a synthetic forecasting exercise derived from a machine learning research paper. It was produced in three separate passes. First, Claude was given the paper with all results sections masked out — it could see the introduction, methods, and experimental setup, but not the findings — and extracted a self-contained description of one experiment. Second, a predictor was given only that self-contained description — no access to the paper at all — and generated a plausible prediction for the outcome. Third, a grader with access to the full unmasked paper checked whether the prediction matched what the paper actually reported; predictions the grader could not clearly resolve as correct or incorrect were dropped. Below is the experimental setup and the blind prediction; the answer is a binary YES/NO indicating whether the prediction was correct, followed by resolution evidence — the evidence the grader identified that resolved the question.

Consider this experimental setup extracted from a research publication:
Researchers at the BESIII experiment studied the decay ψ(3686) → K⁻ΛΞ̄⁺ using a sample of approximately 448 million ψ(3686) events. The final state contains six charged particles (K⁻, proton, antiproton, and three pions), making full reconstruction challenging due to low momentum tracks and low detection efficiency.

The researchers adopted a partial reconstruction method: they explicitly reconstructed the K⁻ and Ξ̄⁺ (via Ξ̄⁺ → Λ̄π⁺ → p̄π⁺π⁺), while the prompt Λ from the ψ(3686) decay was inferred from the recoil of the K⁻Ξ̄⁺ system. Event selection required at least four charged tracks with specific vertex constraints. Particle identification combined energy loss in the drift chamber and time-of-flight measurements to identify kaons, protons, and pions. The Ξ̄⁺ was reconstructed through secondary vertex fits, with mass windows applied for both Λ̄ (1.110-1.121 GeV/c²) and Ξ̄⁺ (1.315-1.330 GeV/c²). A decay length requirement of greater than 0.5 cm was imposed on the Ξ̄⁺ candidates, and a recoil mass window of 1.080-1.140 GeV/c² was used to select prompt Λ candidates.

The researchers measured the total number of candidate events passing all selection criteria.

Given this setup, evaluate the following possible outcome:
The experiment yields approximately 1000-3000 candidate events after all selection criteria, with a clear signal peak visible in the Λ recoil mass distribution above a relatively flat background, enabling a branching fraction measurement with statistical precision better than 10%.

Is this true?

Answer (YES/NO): YES